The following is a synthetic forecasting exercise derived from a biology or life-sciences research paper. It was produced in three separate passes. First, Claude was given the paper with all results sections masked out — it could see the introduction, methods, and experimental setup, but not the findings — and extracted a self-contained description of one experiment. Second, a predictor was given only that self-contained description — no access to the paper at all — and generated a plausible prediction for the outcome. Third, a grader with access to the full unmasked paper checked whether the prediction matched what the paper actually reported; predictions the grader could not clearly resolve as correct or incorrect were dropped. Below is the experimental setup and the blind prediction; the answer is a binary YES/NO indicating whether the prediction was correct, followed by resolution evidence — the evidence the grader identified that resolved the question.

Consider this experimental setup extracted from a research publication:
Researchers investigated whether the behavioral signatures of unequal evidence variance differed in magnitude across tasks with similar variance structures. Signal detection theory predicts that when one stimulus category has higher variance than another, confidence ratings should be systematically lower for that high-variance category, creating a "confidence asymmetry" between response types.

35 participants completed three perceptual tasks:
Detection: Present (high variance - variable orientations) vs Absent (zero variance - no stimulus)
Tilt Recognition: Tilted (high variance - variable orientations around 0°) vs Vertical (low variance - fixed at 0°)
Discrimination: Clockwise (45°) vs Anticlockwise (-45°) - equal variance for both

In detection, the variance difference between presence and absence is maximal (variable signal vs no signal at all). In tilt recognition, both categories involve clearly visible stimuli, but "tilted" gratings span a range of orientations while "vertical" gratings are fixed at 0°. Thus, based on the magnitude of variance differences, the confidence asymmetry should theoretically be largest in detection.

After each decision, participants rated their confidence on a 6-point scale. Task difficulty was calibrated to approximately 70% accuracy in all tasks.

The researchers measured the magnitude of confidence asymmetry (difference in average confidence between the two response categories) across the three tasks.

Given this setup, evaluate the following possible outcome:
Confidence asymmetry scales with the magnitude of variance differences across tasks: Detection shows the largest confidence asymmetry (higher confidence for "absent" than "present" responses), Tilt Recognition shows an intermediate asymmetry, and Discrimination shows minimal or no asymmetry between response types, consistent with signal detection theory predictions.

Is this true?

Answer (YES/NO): NO